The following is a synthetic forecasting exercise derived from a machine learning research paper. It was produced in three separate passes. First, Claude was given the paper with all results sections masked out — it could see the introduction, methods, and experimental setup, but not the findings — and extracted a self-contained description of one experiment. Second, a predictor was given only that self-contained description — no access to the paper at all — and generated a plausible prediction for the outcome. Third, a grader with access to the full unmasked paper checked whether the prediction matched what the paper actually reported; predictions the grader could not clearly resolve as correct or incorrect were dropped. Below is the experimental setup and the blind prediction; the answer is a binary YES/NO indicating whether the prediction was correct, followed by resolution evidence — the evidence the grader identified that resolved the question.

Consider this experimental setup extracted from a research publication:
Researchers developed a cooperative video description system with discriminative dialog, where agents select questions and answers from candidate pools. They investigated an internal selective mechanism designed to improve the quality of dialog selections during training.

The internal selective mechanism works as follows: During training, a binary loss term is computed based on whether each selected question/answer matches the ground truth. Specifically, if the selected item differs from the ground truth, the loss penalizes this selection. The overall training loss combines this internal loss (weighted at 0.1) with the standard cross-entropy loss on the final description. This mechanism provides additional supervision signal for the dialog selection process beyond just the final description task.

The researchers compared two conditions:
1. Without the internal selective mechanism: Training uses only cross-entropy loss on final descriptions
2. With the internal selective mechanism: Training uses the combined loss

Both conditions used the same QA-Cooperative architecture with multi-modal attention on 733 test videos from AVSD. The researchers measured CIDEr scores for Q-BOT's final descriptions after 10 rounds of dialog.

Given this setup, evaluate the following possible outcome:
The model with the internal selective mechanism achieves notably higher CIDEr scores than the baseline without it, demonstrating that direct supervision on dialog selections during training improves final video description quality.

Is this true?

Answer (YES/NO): YES